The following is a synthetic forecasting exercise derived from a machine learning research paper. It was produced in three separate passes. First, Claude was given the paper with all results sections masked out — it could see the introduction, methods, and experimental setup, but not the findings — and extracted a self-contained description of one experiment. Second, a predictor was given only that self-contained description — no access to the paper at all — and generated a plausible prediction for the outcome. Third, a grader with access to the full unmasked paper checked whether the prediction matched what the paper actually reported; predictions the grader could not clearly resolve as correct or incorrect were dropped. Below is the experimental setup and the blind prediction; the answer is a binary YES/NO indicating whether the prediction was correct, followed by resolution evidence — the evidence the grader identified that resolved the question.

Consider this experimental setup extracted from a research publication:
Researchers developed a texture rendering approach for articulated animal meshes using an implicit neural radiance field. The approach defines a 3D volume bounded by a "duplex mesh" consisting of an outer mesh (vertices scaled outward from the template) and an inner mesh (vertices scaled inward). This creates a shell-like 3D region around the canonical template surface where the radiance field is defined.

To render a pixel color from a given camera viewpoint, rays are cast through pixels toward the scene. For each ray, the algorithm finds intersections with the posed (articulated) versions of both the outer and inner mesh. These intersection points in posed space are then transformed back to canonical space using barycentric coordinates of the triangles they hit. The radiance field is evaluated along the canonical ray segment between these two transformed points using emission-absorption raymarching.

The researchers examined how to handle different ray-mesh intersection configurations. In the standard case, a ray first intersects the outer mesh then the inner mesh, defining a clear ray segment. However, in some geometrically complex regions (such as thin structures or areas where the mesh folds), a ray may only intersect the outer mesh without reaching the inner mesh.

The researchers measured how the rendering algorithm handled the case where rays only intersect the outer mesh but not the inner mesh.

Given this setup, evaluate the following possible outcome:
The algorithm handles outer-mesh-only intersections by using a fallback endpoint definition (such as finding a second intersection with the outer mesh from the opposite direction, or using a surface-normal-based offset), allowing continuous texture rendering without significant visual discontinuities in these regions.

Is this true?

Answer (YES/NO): YES